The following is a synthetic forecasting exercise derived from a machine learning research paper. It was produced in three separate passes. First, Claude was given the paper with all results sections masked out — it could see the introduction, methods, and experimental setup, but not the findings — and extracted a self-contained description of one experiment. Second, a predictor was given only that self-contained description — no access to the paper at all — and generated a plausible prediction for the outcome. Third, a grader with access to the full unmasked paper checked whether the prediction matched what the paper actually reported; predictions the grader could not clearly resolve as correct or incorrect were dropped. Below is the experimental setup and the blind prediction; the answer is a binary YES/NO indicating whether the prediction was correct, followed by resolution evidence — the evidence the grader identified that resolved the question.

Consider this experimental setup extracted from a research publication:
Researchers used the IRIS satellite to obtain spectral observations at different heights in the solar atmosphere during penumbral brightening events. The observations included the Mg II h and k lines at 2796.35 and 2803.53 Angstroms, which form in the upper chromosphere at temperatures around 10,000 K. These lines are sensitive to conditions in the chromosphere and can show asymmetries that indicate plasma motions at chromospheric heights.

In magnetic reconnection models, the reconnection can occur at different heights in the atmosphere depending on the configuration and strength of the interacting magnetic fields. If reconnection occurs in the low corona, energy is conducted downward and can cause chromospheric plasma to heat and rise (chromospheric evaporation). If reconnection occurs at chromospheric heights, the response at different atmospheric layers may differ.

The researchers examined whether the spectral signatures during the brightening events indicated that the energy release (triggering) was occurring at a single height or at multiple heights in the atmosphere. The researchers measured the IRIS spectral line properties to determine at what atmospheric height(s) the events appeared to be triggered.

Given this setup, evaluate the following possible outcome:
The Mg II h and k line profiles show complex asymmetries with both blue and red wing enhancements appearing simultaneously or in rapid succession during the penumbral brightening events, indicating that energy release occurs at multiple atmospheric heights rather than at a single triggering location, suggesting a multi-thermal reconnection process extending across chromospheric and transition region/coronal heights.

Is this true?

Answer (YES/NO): YES